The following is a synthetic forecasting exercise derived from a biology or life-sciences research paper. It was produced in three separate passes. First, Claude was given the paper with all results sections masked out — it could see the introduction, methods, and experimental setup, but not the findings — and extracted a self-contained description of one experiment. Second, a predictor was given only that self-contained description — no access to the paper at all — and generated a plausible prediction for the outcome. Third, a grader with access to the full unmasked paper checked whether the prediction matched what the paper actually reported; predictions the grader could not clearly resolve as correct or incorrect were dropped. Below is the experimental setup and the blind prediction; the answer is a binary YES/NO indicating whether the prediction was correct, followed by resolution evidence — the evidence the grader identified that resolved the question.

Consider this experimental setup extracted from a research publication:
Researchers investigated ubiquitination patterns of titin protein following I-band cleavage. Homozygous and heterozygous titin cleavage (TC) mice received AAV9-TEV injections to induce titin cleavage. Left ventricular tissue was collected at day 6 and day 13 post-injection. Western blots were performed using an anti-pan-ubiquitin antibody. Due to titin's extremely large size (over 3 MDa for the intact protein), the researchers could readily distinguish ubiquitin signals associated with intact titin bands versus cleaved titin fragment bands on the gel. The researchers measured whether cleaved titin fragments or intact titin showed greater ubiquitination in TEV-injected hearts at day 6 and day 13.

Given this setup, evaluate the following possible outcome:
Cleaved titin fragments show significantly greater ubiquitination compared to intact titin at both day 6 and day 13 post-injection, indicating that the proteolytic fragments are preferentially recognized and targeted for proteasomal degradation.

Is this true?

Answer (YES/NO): YES